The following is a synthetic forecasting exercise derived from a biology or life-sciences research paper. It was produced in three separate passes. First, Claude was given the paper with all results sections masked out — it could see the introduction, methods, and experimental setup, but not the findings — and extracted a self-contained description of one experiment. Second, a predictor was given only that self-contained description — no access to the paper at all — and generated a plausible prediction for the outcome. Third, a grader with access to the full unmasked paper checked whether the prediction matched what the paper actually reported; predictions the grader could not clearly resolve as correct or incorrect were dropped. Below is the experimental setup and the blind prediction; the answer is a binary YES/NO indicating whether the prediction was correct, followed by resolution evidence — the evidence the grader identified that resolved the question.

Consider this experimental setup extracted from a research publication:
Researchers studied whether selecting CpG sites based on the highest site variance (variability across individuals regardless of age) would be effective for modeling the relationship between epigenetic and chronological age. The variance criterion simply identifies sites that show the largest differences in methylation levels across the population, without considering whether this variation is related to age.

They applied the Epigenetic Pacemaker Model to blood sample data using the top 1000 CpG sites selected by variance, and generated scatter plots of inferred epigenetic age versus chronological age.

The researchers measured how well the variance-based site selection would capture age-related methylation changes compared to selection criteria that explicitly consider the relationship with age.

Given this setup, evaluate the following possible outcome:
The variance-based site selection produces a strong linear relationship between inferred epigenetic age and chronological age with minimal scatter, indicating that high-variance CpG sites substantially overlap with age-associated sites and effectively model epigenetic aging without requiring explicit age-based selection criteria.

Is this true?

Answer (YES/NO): NO